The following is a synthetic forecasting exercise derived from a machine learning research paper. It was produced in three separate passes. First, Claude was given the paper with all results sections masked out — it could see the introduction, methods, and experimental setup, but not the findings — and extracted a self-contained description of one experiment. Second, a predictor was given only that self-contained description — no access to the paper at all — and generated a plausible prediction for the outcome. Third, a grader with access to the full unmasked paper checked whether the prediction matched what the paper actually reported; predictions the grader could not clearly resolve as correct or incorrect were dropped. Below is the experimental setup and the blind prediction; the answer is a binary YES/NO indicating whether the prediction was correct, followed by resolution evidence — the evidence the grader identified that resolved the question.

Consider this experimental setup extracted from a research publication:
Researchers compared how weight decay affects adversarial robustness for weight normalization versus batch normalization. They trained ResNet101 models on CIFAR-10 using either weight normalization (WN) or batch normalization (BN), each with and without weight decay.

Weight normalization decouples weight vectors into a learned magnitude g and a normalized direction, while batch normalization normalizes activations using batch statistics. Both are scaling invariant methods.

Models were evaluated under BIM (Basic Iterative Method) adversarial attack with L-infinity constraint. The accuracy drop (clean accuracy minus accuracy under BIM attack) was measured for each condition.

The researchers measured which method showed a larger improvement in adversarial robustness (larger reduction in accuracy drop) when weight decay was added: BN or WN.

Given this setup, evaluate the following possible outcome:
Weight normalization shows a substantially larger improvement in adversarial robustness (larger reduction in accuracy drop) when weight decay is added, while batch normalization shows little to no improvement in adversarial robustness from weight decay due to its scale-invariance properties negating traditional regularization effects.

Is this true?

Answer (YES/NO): NO